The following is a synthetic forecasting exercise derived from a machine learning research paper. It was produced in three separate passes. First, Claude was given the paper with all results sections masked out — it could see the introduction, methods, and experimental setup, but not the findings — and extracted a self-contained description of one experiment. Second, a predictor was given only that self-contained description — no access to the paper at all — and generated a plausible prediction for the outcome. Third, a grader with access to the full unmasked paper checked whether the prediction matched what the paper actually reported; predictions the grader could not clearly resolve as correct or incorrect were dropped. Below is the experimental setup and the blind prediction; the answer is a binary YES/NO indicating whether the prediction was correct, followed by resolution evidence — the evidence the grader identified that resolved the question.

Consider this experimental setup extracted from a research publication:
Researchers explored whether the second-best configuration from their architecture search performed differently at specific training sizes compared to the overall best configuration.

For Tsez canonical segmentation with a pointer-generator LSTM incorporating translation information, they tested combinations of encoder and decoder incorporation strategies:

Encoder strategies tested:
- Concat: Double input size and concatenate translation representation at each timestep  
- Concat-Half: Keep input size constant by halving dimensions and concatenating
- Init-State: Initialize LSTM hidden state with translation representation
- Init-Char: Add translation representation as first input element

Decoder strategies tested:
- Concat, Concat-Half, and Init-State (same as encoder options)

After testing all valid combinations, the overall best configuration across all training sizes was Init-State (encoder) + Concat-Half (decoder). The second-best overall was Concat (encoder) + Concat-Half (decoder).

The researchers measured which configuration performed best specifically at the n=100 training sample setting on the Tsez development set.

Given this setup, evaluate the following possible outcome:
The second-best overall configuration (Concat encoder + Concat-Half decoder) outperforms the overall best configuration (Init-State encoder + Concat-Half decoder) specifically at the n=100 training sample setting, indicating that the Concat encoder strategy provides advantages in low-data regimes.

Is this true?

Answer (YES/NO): YES